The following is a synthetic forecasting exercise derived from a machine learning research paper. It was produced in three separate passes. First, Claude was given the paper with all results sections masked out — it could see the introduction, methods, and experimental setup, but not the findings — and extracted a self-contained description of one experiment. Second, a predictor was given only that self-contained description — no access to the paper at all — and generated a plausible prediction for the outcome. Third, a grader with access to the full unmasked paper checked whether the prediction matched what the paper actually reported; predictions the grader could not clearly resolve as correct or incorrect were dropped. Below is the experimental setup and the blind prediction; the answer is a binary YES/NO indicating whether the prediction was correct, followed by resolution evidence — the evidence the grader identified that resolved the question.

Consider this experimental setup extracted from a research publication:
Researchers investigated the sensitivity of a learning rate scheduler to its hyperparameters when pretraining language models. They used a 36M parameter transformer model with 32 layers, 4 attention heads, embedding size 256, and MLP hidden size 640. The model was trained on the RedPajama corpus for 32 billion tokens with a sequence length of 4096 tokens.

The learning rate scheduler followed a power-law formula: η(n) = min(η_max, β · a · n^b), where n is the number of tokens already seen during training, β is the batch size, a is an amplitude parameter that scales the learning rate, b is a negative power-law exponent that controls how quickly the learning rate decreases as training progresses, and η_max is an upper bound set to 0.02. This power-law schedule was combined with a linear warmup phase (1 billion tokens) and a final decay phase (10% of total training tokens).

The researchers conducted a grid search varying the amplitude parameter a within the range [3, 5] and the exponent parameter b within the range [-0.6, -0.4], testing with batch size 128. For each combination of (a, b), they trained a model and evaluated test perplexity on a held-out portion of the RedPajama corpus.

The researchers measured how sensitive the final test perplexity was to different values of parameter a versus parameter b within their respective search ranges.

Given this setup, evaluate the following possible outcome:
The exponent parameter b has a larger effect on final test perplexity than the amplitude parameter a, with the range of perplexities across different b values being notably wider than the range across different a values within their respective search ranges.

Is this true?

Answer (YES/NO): YES